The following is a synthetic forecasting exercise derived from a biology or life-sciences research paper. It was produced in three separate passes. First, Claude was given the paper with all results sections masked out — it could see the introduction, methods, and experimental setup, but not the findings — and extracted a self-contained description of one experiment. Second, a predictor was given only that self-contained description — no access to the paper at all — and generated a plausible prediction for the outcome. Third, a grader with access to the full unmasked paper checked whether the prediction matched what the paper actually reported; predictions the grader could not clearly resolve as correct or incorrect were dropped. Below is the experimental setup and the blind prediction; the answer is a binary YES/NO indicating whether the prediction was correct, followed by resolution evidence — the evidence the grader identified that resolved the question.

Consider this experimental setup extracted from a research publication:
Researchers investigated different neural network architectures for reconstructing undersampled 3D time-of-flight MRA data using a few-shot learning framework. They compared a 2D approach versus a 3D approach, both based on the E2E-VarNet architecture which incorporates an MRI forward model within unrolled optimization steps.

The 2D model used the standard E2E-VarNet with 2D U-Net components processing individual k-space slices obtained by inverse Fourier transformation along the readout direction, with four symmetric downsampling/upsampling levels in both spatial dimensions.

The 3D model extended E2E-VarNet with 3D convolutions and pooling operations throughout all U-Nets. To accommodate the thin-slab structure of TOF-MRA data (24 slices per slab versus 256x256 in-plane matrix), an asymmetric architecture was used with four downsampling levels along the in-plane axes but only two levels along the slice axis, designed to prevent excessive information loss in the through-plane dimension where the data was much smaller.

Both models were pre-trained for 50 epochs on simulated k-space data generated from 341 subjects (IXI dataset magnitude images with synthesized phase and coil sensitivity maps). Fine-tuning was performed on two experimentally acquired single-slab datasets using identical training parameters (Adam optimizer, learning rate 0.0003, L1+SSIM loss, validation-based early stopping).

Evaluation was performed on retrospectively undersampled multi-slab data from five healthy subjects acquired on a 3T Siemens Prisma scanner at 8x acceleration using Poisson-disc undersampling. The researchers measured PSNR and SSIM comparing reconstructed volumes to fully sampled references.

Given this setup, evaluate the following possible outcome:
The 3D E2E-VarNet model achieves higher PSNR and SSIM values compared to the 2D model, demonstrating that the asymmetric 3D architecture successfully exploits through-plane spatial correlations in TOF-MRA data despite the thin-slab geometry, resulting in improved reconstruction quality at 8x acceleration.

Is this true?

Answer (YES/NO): YES